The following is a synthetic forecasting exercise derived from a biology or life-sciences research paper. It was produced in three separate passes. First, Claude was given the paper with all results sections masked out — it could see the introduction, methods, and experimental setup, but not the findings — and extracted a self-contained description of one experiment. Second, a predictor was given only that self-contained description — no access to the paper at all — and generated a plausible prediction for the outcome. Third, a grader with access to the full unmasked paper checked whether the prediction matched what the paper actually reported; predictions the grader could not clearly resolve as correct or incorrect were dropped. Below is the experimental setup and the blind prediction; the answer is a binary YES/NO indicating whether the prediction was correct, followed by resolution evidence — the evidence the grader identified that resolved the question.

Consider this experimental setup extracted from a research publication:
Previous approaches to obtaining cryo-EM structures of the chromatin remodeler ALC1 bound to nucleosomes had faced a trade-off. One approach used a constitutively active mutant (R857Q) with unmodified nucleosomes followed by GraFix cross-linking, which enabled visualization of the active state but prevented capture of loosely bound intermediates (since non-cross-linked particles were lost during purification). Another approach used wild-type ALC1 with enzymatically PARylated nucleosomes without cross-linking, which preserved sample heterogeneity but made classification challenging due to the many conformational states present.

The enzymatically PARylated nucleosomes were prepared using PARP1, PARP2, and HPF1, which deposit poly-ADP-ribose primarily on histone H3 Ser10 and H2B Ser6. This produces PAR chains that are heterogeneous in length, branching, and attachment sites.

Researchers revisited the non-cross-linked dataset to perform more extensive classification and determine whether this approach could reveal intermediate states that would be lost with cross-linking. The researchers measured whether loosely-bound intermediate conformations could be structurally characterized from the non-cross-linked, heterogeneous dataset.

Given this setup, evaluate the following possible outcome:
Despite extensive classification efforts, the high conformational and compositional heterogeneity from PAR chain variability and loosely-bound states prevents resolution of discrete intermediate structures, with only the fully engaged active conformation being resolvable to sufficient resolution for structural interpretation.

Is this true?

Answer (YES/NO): NO